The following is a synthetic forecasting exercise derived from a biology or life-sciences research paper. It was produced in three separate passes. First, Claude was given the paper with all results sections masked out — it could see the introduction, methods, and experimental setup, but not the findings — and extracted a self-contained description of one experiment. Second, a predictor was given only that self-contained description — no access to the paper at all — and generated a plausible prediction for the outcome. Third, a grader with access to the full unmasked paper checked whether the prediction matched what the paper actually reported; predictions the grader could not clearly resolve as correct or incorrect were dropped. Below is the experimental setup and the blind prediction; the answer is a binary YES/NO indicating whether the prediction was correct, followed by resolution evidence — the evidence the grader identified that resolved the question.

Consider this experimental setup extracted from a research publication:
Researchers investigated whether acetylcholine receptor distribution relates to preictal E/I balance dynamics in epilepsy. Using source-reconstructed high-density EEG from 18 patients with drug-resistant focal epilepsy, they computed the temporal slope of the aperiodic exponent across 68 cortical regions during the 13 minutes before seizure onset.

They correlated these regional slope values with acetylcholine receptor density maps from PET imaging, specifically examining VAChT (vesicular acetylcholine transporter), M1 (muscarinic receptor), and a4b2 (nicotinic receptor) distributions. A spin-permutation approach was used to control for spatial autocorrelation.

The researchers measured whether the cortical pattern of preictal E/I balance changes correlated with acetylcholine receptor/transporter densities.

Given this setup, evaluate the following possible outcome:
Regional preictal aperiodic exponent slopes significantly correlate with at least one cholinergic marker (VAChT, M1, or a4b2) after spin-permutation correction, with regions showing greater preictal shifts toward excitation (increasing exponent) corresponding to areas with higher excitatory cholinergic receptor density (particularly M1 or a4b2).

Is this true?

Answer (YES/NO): NO